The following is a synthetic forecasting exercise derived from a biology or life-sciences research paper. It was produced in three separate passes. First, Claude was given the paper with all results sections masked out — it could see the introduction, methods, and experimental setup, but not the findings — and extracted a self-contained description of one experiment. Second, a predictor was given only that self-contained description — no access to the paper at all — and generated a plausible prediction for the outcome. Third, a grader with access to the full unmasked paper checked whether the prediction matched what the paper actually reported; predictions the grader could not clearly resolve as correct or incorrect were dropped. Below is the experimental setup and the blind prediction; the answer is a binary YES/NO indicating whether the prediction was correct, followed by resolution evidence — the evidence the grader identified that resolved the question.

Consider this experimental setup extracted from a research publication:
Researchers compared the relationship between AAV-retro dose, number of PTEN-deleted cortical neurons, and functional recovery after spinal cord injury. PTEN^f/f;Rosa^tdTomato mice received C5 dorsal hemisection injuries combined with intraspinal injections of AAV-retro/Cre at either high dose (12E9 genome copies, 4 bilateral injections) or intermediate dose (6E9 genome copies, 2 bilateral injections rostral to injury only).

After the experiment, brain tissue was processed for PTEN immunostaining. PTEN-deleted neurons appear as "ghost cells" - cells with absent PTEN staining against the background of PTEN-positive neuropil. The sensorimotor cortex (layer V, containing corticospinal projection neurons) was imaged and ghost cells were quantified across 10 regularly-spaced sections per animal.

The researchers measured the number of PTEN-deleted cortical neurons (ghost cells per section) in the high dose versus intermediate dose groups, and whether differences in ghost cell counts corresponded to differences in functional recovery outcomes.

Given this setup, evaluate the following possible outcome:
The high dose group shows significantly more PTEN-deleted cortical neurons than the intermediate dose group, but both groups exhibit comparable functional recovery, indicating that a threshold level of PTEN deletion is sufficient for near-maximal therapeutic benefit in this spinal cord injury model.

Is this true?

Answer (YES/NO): NO